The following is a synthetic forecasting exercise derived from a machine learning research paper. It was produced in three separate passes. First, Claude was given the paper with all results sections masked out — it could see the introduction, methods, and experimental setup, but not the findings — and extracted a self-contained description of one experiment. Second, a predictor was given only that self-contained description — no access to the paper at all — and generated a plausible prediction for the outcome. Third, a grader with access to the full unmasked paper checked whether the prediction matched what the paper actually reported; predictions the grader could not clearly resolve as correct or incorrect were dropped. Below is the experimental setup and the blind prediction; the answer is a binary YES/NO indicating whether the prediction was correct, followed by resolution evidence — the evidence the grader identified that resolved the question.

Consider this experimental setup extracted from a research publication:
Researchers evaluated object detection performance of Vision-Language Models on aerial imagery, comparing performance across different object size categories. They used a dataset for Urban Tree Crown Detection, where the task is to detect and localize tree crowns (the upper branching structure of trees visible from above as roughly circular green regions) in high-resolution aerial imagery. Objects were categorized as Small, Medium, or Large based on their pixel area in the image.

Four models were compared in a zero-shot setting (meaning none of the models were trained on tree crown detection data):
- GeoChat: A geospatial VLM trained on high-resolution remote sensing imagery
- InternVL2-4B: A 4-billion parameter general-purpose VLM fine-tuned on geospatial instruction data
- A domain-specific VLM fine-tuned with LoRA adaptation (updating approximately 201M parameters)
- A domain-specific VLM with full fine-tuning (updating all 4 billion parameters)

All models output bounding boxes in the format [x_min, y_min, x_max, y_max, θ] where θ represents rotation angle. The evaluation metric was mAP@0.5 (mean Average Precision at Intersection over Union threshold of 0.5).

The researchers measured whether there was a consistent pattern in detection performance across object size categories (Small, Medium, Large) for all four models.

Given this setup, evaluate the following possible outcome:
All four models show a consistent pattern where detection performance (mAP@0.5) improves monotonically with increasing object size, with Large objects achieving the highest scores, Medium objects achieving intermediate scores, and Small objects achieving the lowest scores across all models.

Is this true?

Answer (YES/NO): YES